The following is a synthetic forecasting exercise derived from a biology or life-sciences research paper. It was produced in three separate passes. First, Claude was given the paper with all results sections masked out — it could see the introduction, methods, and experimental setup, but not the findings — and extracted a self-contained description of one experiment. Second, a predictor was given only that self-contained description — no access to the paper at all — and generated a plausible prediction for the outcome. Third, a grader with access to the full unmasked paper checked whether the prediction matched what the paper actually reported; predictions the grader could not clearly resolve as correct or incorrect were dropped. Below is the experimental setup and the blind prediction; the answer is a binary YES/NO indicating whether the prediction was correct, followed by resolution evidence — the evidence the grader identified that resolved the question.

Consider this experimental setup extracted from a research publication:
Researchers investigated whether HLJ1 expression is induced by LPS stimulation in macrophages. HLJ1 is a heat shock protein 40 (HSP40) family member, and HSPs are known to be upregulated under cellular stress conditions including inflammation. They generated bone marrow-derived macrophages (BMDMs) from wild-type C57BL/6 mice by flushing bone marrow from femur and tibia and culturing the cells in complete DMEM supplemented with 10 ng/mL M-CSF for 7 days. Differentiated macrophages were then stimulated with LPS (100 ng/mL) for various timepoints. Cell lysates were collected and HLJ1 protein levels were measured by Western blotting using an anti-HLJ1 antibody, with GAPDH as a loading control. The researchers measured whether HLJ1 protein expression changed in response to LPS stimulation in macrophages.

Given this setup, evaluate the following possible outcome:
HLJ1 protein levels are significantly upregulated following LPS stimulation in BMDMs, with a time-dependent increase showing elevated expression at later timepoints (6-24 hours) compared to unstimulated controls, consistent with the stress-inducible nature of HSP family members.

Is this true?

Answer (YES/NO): NO